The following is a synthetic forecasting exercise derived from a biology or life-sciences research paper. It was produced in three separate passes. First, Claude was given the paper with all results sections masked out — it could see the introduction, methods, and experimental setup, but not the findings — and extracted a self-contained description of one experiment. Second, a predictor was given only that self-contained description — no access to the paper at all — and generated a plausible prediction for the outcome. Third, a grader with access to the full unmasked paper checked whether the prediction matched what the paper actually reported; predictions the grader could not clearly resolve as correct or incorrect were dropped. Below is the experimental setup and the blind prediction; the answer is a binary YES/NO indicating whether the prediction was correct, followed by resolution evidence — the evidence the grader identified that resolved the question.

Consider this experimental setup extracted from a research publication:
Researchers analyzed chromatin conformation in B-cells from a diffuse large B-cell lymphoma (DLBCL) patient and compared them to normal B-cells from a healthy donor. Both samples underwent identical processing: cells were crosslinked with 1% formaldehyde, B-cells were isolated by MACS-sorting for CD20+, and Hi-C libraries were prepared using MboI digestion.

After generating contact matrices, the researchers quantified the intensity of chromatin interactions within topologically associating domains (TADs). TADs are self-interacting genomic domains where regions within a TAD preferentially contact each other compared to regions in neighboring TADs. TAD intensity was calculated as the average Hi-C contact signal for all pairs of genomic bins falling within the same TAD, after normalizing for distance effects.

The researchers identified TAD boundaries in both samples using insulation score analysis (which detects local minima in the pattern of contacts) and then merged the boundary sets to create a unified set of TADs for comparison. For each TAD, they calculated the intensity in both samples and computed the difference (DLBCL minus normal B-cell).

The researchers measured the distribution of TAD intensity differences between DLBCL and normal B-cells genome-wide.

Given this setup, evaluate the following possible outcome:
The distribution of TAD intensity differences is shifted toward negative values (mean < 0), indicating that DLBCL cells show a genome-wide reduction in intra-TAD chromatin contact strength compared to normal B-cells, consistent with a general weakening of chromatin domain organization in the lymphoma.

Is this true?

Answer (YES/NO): NO